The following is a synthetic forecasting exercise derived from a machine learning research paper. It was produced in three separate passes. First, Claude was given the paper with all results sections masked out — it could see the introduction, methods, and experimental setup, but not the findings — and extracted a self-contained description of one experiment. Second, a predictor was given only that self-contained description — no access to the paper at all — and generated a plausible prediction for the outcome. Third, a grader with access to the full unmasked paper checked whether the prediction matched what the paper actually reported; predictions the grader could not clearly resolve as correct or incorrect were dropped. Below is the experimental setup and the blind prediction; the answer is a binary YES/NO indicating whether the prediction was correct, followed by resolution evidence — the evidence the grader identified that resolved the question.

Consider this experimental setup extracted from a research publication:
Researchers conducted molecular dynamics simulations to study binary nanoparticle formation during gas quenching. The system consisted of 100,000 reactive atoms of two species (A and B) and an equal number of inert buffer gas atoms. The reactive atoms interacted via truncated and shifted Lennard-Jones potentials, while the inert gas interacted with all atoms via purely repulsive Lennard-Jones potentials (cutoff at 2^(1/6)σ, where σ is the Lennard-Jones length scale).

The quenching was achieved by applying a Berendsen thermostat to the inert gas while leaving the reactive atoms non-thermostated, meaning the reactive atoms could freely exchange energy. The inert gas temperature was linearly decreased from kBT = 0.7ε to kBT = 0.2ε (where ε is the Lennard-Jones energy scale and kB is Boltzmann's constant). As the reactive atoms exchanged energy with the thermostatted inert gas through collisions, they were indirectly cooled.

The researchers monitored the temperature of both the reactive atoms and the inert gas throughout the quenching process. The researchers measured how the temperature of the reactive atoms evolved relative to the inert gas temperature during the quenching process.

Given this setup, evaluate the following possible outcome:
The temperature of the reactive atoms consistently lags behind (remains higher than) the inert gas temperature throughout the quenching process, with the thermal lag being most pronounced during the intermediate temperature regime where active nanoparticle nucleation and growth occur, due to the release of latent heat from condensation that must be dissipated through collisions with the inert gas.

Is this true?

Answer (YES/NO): NO